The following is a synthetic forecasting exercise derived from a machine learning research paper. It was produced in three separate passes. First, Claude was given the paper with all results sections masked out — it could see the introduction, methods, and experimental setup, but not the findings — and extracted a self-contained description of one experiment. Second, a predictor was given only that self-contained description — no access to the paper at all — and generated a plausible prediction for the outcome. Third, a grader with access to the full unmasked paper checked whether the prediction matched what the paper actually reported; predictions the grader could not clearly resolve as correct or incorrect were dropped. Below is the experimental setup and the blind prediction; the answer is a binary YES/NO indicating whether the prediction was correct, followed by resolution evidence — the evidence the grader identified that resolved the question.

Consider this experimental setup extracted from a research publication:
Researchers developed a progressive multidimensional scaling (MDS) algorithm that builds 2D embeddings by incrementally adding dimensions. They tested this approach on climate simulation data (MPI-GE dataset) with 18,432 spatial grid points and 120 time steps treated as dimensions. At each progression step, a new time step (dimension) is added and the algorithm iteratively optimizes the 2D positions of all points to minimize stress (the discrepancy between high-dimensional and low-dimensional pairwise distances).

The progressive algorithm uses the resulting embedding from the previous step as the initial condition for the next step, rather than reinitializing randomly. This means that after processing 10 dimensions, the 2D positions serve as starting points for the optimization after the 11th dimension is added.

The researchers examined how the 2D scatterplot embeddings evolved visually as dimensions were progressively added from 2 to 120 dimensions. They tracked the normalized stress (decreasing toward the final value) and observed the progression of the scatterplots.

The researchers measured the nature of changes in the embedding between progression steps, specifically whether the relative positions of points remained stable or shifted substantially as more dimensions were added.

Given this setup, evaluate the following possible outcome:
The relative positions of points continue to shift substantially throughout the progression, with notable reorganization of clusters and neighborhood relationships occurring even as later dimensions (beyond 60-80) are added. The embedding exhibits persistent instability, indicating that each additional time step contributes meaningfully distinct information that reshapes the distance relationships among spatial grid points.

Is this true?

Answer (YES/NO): NO